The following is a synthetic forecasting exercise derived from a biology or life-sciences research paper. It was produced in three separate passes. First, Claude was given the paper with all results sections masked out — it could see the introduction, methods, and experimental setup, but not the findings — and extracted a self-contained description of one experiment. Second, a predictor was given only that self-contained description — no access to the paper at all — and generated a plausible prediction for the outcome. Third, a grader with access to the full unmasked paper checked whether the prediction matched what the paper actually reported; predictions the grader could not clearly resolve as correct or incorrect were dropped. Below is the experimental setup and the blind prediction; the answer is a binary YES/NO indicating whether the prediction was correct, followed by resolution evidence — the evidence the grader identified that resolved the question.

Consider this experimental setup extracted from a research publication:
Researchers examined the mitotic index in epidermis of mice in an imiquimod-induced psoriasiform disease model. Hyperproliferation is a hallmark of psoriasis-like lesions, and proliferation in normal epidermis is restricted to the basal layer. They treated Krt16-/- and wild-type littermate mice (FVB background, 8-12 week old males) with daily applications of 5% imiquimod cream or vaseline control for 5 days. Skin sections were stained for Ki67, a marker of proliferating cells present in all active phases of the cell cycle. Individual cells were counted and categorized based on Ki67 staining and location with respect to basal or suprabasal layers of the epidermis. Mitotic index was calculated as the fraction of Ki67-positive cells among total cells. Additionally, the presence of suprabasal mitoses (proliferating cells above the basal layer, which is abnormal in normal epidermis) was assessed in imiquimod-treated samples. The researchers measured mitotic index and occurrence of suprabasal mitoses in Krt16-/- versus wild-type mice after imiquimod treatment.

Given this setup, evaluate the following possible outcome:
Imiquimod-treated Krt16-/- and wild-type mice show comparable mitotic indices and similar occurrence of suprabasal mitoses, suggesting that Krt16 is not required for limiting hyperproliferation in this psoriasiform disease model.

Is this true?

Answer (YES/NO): NO